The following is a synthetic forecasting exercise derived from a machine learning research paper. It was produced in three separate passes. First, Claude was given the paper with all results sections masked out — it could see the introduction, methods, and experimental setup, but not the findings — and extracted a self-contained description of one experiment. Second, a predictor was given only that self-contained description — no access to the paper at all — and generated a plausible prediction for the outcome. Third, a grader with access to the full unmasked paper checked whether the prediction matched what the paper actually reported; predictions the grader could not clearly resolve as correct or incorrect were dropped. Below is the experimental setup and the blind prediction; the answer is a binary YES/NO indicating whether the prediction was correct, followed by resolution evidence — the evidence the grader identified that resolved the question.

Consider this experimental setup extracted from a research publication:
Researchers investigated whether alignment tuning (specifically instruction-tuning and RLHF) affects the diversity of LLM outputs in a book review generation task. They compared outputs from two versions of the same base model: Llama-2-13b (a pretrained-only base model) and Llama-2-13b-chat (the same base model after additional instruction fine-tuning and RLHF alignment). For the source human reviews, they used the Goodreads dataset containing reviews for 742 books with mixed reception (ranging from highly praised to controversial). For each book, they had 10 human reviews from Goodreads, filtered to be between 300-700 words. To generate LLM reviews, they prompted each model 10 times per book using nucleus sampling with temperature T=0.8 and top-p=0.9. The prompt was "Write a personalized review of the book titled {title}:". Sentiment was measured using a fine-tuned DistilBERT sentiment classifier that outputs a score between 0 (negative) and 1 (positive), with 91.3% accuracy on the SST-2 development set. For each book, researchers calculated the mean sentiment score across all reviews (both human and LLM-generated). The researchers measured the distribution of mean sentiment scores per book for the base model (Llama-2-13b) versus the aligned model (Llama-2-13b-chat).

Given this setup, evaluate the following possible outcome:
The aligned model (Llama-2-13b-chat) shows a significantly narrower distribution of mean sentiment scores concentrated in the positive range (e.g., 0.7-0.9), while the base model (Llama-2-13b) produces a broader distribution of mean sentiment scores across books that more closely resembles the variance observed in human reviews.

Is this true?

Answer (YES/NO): YES